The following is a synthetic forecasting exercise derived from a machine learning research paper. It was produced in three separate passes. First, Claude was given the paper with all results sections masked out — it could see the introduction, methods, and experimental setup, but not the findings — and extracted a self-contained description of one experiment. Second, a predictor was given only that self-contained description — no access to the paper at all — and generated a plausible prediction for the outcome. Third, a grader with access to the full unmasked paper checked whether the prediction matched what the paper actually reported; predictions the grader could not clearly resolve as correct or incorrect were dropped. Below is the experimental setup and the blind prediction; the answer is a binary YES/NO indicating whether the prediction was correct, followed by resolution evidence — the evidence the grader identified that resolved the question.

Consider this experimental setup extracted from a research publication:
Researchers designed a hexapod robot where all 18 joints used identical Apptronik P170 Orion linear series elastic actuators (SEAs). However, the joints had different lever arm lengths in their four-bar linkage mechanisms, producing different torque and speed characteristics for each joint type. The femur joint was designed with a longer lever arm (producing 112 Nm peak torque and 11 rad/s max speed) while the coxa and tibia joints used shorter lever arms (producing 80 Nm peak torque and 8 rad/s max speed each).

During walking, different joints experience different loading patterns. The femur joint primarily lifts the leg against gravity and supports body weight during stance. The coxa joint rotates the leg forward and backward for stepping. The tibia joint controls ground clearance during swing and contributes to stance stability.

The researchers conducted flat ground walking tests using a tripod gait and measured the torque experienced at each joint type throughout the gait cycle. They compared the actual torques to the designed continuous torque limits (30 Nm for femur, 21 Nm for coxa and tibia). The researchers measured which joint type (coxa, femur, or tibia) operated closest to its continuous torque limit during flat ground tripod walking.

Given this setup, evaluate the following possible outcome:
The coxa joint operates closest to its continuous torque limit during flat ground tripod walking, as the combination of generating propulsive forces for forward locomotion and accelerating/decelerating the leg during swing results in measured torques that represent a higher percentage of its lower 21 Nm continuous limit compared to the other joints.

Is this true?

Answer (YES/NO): NO